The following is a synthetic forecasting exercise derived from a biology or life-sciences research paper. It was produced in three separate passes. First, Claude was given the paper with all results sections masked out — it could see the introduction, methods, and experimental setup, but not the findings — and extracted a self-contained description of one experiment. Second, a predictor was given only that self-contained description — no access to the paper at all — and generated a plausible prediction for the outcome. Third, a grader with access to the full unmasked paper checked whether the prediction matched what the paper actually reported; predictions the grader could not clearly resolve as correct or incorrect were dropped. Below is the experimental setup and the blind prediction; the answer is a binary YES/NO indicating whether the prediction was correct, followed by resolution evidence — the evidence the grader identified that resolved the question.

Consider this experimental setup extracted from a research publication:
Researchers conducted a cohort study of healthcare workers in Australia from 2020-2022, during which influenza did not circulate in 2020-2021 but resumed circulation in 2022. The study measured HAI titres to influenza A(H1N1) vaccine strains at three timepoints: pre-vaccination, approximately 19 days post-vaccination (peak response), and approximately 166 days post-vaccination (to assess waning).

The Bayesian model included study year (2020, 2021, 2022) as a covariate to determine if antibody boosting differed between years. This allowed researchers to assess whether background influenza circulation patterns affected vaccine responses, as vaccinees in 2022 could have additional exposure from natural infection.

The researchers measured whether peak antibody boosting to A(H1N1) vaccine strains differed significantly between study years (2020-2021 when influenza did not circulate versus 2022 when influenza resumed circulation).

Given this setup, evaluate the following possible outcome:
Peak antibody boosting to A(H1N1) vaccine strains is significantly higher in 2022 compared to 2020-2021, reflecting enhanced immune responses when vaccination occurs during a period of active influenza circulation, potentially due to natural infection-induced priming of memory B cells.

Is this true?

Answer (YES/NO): NO